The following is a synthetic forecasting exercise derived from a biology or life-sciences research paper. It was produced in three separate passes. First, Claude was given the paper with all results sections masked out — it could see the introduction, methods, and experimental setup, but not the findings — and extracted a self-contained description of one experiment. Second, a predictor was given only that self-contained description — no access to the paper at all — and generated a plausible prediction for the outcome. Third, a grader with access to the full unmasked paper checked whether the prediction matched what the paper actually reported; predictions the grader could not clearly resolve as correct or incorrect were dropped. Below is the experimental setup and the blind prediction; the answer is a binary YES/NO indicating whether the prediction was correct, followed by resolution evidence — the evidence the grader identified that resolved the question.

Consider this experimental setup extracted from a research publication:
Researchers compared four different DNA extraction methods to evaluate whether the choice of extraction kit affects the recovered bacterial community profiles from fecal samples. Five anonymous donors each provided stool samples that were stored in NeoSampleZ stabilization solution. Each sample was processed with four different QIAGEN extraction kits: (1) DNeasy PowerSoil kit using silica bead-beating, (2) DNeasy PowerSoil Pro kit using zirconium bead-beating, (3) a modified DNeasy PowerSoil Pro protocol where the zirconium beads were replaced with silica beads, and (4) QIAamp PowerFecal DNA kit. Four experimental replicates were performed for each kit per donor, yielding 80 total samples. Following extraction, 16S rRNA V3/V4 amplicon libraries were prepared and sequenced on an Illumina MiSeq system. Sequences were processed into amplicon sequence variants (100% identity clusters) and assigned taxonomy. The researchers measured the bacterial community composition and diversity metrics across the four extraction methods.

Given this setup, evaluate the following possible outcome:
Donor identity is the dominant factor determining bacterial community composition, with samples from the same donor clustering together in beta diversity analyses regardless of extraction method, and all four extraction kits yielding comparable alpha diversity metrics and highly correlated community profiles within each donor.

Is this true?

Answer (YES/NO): NO